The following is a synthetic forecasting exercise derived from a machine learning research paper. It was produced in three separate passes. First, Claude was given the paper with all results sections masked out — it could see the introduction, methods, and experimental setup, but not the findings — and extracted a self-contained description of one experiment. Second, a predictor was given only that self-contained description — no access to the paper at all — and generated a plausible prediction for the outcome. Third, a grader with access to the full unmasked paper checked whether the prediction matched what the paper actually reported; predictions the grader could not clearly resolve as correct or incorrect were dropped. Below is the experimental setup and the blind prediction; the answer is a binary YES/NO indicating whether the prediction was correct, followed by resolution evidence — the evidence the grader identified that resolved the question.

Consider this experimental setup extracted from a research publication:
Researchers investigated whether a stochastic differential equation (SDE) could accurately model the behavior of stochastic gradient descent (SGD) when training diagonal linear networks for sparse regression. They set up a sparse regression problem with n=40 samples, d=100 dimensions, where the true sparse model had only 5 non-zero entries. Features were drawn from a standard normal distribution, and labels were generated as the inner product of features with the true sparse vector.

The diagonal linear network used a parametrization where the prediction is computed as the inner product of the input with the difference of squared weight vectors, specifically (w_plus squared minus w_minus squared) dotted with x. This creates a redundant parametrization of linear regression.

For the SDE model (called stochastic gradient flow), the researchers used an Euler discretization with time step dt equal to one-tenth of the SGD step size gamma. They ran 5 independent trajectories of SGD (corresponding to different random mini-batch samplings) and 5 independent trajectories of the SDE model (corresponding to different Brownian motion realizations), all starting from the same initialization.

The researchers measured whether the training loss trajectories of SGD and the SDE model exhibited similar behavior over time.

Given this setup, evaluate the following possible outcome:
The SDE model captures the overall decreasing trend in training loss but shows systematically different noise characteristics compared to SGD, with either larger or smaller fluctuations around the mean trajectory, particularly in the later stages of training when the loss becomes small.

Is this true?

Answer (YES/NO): NO